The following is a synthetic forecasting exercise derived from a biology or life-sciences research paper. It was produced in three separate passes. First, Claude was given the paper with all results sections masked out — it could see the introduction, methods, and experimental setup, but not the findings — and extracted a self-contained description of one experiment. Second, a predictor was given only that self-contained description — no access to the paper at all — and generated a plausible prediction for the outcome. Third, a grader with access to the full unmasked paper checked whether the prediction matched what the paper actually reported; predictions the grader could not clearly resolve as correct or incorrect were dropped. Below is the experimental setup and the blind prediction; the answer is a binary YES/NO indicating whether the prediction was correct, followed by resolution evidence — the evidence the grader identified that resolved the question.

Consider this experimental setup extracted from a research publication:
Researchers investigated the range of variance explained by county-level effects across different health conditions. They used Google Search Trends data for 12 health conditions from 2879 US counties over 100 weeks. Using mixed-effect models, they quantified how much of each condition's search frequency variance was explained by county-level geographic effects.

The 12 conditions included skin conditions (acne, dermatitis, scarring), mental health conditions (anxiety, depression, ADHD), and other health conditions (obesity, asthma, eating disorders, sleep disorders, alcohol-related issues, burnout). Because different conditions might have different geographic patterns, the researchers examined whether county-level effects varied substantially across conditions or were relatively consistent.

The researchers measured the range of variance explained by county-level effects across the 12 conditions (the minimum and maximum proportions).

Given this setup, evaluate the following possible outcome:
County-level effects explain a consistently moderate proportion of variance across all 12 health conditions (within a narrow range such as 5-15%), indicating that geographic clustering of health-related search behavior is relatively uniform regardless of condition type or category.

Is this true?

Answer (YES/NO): NO